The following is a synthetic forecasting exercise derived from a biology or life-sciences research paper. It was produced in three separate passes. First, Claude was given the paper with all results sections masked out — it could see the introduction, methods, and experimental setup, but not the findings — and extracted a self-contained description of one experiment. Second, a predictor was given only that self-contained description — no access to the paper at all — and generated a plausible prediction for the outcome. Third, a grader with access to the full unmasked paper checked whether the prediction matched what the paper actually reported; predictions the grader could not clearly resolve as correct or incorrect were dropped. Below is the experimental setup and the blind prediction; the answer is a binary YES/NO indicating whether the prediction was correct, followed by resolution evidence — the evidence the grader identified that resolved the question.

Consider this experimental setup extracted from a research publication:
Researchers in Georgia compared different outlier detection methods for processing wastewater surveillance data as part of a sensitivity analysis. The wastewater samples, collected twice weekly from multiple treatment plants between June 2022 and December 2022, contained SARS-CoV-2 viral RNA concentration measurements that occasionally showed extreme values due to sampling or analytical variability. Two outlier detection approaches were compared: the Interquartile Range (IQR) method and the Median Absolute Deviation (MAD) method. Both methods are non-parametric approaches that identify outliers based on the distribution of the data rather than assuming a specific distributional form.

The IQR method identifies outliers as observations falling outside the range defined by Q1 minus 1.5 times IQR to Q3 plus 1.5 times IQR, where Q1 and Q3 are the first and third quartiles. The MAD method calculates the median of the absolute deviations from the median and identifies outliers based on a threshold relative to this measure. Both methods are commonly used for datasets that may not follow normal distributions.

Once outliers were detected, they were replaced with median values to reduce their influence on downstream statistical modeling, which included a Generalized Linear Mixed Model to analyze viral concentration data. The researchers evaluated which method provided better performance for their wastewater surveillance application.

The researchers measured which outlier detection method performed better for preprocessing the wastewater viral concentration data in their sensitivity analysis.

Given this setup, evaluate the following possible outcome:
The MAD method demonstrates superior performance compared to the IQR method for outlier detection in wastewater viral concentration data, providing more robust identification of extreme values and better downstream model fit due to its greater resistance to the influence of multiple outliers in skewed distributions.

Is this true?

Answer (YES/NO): NO